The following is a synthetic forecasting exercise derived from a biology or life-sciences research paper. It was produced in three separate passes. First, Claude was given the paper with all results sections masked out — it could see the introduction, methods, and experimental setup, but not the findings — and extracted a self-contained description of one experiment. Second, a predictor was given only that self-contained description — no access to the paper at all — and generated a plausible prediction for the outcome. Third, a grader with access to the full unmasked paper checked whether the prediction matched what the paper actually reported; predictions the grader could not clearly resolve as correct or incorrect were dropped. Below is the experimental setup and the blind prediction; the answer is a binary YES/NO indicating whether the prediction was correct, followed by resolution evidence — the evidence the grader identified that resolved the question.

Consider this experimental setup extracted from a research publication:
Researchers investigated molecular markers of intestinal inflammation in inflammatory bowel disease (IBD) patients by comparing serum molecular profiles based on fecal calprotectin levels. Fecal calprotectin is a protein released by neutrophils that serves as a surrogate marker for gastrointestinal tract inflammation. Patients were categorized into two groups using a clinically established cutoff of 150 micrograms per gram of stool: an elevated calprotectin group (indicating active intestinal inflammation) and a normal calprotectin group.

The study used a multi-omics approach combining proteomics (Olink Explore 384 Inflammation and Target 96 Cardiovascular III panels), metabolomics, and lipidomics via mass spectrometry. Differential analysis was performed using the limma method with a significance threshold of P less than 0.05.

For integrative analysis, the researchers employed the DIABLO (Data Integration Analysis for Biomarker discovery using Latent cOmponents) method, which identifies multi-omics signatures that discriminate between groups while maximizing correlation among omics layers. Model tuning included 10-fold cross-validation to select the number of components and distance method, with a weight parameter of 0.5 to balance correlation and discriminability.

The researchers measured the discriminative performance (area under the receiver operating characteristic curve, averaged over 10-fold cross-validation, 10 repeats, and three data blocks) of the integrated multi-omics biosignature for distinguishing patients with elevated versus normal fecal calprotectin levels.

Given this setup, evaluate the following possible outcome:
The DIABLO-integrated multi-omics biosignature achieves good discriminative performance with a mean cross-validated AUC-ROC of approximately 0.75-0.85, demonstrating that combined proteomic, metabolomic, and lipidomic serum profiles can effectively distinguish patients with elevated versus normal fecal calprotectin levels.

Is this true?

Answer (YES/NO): NO